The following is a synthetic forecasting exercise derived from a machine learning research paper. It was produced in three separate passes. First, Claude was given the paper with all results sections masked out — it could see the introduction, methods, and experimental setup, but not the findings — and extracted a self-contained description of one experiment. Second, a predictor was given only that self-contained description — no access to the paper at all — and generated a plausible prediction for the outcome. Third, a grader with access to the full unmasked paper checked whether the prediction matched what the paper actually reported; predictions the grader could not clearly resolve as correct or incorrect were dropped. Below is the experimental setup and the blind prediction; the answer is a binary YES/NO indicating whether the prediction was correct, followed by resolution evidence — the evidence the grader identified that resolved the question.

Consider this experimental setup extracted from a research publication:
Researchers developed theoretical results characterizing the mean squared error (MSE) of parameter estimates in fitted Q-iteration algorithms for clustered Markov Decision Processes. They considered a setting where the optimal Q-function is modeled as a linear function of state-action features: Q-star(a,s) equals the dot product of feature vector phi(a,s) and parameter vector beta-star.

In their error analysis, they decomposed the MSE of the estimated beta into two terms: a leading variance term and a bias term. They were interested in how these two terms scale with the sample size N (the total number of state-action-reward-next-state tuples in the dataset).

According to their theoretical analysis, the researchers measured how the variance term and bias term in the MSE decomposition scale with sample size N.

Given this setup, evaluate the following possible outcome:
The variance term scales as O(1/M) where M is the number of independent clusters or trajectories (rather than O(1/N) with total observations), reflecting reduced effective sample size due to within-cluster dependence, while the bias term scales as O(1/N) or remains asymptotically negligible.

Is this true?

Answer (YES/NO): NO